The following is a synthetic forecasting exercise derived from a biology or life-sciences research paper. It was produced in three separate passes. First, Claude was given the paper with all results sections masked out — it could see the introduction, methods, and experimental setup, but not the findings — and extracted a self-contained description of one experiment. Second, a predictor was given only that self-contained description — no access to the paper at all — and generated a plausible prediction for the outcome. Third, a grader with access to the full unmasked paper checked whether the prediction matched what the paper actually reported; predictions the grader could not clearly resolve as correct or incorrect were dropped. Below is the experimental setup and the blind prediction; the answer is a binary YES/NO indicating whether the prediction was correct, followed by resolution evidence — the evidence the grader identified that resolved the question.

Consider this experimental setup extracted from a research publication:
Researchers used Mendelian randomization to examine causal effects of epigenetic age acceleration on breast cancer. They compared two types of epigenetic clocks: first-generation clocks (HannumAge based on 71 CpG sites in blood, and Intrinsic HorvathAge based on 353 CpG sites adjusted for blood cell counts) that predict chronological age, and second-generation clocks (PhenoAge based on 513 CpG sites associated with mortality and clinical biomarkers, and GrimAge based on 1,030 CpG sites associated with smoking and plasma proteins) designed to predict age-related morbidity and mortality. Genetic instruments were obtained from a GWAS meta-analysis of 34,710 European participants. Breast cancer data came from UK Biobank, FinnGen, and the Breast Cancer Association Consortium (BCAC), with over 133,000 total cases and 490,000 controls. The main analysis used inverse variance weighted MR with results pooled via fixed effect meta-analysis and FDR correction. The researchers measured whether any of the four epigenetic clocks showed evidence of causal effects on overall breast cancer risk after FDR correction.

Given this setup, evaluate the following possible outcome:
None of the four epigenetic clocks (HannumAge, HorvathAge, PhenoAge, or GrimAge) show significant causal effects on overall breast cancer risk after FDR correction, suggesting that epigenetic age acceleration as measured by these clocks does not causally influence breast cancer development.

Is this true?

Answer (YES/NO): YES